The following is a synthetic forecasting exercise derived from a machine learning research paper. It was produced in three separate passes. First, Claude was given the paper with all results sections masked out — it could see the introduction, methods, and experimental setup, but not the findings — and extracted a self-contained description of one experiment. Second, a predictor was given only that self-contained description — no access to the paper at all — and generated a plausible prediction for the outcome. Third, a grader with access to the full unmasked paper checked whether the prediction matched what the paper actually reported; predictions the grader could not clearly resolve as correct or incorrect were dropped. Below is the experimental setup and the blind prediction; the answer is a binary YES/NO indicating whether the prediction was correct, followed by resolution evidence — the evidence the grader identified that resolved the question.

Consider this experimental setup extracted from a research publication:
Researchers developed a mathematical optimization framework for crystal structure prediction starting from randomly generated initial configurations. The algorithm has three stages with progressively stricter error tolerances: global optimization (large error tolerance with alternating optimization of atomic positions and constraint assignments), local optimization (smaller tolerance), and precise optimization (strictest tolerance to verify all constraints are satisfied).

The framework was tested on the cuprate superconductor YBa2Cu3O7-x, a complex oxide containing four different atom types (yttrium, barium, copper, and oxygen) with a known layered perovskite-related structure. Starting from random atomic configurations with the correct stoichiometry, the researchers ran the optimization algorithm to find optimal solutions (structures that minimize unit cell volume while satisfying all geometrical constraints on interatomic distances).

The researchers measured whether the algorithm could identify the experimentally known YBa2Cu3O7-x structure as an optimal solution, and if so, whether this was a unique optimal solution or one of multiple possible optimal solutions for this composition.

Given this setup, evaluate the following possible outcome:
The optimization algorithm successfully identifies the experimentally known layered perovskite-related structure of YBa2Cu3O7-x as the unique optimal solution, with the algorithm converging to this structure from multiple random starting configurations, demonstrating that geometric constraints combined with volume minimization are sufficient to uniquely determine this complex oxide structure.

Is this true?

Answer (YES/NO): YES